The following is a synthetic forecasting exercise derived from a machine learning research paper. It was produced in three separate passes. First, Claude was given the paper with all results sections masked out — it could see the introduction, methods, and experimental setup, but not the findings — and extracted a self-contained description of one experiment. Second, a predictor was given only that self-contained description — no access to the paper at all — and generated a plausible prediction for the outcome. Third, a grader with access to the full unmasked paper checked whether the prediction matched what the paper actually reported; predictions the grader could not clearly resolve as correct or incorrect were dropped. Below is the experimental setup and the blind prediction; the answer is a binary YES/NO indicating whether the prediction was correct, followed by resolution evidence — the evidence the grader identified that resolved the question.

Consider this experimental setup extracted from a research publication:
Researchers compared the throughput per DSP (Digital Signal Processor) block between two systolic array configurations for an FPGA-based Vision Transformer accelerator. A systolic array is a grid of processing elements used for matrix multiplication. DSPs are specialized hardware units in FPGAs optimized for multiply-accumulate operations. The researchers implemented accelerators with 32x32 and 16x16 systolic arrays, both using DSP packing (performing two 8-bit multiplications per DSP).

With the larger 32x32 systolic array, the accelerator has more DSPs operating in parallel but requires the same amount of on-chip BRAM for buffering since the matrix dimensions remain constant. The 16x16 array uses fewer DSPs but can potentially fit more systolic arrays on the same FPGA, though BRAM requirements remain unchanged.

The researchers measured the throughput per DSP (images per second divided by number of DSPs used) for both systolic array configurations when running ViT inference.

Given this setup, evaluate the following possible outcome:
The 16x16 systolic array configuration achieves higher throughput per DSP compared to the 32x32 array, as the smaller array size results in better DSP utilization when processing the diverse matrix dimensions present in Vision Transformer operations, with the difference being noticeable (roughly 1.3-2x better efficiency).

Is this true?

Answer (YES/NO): NO